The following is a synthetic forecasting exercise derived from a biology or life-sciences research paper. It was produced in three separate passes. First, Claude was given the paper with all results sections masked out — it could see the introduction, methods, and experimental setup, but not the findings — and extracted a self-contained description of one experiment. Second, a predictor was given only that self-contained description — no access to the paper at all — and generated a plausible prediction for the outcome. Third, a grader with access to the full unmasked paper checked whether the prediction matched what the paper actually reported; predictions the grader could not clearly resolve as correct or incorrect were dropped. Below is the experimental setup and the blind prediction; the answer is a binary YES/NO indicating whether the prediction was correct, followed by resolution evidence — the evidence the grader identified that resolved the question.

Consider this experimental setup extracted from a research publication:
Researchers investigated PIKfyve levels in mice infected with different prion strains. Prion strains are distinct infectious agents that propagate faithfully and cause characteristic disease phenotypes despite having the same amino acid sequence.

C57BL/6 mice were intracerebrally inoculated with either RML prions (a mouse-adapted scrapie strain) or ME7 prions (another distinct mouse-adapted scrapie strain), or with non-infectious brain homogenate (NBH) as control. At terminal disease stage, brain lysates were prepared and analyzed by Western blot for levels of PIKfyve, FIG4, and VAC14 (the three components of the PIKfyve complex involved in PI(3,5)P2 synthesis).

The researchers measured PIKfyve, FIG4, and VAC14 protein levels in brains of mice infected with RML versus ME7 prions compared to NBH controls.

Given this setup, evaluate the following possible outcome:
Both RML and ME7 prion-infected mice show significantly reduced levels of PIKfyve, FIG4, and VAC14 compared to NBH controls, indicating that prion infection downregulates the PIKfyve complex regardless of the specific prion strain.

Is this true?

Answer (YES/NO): NO